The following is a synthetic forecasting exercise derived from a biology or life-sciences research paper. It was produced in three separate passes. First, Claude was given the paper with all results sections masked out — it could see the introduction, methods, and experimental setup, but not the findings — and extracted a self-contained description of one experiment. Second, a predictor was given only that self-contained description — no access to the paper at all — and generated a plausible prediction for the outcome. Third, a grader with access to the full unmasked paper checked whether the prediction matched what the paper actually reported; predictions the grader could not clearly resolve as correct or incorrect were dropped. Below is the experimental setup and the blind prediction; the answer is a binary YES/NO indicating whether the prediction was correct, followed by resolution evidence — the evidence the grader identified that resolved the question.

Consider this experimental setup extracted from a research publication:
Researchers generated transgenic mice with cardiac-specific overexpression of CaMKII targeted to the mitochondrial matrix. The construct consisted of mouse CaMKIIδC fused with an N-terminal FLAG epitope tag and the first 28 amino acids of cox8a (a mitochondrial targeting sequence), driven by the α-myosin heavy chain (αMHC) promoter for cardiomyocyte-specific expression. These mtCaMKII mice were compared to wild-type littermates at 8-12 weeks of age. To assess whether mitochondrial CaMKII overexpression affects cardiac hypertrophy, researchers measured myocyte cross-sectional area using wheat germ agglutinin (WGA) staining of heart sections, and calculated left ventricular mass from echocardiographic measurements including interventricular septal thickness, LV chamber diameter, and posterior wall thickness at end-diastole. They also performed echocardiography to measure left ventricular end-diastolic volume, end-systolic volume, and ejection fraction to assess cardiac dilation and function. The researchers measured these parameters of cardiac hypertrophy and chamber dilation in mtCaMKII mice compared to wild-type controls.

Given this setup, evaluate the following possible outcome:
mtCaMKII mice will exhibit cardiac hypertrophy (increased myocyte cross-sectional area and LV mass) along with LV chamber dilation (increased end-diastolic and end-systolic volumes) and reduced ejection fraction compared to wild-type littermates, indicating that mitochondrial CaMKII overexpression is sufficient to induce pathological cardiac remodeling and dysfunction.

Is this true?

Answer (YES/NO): NO